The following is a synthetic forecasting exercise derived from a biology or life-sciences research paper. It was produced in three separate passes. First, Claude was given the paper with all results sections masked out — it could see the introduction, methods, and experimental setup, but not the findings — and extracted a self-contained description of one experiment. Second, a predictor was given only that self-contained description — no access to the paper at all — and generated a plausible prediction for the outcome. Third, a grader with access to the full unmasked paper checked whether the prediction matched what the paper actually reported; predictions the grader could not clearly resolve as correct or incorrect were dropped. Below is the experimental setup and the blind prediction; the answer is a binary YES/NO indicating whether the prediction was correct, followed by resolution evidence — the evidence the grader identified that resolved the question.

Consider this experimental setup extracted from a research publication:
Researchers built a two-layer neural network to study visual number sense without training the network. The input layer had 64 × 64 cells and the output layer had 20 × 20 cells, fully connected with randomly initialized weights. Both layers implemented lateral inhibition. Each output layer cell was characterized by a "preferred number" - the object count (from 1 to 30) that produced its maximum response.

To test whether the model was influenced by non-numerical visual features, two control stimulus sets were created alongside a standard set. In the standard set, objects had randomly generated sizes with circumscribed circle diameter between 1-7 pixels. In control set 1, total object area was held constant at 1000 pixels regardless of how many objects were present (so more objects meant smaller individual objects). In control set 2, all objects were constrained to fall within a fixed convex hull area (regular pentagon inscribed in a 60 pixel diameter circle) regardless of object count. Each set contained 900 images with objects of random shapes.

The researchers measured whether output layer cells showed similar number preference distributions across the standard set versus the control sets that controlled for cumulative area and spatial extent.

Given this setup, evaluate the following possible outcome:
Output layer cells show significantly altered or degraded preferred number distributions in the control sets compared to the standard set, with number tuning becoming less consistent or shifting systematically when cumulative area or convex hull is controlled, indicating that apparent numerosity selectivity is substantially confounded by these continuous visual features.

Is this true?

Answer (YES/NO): NO